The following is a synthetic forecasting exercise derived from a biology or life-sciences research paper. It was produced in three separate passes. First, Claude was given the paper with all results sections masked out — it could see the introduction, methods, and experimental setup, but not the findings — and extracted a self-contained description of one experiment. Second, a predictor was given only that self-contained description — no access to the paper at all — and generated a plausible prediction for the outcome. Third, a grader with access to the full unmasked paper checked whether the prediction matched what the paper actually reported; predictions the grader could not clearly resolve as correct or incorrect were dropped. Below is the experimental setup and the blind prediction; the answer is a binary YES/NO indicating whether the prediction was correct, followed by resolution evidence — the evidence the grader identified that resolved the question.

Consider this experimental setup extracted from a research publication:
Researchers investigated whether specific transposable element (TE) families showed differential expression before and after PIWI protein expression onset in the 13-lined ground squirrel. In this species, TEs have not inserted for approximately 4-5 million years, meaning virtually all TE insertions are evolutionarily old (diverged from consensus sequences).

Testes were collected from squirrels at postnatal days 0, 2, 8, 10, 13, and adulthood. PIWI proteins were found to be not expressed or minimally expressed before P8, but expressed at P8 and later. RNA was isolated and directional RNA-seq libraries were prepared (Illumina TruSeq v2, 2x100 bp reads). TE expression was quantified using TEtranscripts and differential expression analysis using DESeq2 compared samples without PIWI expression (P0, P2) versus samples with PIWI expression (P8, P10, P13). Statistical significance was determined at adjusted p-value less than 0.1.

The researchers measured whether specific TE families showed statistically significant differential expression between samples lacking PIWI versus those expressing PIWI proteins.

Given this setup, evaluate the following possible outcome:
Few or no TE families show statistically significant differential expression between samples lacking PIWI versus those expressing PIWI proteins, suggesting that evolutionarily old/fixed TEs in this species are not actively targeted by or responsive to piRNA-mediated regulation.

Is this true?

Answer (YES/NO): YES